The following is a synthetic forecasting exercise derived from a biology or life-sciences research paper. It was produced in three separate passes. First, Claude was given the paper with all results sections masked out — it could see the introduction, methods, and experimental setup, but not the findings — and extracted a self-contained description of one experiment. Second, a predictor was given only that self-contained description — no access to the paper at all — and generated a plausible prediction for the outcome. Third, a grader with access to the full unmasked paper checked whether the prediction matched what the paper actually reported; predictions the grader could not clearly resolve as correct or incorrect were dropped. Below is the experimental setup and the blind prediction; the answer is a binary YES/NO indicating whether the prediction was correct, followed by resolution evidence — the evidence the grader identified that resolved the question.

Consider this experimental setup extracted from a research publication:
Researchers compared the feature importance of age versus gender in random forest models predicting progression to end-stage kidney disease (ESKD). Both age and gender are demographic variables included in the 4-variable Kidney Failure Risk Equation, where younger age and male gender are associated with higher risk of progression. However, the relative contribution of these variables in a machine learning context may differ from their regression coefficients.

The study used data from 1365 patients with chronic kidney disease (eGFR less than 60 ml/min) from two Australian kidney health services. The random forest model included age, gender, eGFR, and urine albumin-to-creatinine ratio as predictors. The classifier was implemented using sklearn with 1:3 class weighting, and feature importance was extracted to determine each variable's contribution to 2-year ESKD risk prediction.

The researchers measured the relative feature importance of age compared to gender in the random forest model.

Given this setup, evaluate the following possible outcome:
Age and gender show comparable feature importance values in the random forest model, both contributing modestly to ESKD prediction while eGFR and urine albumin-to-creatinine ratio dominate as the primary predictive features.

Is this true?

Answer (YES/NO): YES